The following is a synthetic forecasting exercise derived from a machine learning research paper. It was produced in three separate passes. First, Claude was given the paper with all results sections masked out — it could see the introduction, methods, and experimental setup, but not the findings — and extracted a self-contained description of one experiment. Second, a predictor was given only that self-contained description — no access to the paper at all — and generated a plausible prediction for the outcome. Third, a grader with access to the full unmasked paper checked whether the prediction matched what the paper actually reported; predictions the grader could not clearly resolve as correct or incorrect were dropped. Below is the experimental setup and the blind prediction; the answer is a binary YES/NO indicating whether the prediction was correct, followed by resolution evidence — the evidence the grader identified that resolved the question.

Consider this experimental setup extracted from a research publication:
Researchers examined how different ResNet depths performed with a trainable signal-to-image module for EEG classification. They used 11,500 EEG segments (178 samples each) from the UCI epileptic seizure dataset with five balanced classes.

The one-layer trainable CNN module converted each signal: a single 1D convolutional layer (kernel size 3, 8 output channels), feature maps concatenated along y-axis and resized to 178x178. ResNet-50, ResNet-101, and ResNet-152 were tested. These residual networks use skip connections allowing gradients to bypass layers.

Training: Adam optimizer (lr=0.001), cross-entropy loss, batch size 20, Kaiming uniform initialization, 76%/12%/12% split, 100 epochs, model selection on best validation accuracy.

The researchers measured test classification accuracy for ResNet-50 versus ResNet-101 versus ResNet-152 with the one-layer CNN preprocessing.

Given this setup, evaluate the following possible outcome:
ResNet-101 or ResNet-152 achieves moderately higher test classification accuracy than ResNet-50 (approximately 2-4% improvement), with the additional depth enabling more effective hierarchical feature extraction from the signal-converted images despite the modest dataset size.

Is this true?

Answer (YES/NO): NO